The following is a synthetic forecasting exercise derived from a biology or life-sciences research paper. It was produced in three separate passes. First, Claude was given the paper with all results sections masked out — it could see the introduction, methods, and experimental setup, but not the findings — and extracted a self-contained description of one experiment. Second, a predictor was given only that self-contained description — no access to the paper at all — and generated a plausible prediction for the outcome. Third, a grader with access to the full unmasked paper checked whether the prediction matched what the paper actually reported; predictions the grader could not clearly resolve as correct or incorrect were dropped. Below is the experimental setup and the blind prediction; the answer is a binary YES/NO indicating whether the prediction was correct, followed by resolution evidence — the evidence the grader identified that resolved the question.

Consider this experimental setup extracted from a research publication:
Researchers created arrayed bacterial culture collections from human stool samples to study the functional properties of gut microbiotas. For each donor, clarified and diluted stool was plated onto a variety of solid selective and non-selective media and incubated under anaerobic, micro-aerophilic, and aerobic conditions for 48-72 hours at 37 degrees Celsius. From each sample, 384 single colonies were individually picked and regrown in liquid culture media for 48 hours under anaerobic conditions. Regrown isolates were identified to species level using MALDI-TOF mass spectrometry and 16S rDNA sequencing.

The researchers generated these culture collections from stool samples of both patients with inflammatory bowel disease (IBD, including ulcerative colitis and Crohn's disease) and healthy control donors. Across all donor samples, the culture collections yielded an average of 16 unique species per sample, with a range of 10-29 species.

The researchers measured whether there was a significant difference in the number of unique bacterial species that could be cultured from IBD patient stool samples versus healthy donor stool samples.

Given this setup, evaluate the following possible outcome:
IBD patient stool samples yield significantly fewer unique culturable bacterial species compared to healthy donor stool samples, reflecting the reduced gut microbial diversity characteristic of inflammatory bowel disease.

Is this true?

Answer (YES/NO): NO